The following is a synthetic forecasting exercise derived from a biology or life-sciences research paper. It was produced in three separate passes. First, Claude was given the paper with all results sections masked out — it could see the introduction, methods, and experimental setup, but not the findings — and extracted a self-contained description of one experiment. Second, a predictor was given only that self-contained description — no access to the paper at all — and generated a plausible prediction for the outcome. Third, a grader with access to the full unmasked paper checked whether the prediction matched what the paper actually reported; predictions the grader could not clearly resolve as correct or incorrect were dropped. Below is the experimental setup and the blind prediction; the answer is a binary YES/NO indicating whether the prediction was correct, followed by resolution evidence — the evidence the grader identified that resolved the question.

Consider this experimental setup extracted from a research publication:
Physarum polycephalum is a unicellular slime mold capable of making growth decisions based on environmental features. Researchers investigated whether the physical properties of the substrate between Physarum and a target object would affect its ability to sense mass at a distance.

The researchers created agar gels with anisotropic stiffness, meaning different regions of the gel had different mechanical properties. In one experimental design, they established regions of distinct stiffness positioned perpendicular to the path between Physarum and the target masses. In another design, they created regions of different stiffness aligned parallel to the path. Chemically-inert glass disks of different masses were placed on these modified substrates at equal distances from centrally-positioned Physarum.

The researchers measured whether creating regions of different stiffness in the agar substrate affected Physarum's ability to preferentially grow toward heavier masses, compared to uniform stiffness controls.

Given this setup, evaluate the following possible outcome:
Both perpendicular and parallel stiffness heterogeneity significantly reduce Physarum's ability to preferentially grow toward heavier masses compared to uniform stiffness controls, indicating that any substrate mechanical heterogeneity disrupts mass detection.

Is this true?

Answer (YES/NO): NO